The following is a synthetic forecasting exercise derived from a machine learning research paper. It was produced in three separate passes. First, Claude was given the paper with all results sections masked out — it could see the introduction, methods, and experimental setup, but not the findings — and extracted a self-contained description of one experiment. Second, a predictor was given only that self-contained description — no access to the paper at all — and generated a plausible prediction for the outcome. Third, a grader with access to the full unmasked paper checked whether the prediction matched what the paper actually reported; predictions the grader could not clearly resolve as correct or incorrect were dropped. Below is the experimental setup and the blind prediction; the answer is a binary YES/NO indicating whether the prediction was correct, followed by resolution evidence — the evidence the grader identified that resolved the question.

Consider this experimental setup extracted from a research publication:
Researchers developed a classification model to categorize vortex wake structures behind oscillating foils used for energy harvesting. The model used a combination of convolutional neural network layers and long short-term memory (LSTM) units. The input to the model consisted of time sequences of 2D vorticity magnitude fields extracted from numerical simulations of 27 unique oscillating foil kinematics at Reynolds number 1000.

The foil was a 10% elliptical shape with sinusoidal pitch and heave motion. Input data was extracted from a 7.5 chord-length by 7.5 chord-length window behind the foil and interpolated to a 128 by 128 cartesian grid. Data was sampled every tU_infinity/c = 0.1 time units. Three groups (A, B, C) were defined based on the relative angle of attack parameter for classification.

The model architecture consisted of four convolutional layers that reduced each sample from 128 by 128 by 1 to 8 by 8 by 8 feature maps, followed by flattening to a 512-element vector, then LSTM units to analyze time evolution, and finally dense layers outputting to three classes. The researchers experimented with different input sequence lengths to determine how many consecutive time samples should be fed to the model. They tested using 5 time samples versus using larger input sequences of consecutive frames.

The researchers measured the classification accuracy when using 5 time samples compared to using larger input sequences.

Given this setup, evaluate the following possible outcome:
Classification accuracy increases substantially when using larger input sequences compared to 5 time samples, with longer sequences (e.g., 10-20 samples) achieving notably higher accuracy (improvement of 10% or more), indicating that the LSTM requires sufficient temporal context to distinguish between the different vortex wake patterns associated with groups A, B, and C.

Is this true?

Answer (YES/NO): NO